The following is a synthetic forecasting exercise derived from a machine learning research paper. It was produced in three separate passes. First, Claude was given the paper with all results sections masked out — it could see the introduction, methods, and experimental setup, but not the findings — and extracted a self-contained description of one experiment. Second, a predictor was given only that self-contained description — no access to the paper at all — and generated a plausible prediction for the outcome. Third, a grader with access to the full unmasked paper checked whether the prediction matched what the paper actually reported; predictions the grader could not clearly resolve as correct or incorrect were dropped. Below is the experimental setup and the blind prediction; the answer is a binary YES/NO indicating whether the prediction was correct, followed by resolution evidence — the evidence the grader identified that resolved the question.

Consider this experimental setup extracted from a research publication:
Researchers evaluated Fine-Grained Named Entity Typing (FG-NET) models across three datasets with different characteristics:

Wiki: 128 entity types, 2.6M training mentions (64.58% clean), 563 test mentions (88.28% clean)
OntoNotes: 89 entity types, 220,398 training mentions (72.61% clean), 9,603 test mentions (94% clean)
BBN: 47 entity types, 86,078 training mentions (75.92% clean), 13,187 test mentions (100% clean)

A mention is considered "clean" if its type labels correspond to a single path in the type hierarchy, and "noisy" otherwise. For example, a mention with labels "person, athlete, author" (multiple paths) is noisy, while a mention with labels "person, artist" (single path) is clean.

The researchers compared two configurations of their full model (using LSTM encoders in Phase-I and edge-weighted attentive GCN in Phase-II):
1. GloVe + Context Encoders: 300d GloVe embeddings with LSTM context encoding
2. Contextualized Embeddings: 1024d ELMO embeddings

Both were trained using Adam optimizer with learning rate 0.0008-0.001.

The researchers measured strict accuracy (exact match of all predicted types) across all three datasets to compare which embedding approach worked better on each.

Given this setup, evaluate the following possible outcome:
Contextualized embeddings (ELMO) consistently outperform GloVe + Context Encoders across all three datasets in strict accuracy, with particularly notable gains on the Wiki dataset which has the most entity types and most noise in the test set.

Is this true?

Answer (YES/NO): NO